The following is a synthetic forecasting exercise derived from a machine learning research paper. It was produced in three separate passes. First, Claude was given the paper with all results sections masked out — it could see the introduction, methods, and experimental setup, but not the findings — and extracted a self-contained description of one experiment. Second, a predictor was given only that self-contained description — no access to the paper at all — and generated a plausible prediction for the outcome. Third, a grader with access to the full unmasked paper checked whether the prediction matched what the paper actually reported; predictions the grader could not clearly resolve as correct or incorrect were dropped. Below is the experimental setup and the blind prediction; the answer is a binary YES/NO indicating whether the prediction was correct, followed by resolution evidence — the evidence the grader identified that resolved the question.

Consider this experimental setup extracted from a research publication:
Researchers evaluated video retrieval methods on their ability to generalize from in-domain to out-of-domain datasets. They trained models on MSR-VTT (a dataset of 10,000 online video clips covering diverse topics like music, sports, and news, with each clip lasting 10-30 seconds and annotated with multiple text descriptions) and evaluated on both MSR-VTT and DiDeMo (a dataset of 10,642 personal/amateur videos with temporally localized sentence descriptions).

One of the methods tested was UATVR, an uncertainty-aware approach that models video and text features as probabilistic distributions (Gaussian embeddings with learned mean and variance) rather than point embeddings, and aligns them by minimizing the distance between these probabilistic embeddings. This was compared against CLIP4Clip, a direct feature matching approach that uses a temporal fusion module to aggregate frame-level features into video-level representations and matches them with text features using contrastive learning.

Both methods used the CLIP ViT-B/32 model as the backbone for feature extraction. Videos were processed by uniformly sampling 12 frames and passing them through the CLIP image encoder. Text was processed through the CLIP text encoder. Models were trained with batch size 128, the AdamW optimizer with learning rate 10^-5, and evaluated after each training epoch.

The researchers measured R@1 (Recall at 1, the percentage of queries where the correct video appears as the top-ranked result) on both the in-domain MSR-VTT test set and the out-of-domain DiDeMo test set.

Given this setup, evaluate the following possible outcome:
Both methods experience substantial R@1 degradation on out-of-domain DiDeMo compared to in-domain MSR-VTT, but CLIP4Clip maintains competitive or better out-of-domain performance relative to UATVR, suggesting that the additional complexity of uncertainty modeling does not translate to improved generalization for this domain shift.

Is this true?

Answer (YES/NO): YES